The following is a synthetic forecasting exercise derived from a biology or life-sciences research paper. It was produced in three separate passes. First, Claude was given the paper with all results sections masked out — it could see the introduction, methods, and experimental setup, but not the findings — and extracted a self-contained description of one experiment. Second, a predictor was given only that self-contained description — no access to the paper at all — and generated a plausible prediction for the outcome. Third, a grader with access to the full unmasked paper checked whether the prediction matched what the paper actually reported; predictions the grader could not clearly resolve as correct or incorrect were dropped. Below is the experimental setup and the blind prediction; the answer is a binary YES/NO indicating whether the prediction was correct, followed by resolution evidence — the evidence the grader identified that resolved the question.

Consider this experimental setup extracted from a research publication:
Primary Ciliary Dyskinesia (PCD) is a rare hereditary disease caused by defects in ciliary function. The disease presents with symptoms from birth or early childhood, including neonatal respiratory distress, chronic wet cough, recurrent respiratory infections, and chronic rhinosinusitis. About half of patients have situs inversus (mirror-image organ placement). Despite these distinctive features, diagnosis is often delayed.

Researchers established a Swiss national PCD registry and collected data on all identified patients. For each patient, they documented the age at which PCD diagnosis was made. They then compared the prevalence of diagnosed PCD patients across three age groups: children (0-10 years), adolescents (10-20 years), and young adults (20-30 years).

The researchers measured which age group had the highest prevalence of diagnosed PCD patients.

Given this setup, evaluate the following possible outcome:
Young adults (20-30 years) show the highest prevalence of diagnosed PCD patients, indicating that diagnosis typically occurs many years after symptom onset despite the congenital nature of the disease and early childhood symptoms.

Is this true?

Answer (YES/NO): NO